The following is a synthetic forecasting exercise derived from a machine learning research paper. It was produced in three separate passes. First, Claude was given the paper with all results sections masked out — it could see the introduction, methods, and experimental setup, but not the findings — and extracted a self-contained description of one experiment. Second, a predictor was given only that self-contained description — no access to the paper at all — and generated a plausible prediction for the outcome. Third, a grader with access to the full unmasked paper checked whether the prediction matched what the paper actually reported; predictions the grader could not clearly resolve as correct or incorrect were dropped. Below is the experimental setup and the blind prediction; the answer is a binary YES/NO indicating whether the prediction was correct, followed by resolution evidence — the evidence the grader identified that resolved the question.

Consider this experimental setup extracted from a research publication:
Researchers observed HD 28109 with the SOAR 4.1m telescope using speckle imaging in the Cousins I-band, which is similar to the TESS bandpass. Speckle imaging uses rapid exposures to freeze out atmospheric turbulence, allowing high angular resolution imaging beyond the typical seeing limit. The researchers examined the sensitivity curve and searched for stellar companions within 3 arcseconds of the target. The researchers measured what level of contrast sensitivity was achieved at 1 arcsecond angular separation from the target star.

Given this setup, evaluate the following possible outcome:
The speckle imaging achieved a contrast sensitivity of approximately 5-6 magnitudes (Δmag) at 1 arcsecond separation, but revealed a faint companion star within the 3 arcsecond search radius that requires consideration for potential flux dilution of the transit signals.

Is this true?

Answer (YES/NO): NO